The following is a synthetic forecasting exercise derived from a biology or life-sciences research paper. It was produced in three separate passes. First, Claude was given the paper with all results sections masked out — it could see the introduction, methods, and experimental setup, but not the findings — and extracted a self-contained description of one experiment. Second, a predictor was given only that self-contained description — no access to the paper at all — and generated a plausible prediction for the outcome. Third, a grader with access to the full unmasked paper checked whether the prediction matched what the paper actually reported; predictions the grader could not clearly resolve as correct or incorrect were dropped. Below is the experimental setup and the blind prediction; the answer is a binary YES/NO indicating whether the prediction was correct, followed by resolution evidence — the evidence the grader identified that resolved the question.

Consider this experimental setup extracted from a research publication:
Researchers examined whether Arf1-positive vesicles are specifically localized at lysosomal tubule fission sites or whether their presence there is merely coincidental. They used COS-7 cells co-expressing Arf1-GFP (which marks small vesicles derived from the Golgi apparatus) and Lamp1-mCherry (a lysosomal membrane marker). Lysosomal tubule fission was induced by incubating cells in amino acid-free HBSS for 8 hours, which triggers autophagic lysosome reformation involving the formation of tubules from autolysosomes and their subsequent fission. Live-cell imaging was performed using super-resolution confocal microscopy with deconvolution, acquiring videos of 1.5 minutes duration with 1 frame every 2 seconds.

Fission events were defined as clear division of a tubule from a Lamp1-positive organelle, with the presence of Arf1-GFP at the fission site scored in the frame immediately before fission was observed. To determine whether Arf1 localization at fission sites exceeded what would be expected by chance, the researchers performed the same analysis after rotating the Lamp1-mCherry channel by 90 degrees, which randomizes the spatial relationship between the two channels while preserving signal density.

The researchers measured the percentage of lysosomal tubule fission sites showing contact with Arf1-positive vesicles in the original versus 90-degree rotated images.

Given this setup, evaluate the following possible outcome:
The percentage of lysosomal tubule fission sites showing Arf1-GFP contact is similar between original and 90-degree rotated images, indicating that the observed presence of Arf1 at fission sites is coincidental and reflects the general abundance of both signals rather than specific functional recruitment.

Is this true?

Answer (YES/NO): NO